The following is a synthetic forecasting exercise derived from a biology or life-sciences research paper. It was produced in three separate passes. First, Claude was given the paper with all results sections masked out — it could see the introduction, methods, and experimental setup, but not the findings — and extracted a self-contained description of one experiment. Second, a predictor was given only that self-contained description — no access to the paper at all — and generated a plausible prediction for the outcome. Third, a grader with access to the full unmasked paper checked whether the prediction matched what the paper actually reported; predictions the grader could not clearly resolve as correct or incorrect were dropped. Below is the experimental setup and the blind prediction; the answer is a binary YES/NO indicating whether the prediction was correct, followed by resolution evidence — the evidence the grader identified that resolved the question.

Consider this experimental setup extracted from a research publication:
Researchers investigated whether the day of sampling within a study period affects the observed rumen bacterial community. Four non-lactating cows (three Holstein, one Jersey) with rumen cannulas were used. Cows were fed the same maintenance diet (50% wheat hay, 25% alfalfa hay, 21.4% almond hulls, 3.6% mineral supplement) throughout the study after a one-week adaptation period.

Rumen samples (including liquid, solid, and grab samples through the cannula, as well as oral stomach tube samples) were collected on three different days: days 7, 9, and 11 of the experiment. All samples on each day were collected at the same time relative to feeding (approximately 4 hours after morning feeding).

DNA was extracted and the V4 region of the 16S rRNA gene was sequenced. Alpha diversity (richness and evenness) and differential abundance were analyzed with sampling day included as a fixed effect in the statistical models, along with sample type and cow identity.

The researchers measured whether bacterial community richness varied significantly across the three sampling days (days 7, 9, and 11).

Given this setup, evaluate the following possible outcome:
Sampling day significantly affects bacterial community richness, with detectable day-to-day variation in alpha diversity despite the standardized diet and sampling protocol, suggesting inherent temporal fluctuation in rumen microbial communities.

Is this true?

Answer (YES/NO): NO